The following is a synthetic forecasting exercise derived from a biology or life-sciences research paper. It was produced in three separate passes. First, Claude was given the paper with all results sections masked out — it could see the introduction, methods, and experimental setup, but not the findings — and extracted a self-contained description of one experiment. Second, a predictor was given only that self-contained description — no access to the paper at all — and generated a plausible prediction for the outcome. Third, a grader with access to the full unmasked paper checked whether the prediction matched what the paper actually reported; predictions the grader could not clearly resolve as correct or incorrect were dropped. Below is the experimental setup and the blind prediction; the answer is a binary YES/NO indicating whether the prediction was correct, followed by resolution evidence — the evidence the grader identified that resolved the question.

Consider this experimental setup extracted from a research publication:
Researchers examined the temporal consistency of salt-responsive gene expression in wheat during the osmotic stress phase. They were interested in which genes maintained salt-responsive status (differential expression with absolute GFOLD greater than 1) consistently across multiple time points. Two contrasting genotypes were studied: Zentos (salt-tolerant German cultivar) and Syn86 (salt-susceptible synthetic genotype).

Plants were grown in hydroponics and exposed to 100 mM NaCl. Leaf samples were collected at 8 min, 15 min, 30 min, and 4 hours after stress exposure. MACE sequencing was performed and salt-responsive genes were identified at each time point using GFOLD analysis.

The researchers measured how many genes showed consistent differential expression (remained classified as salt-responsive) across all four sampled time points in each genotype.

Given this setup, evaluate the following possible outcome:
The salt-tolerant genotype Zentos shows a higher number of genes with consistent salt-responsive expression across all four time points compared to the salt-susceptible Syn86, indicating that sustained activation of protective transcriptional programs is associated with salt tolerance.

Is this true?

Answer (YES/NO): NO